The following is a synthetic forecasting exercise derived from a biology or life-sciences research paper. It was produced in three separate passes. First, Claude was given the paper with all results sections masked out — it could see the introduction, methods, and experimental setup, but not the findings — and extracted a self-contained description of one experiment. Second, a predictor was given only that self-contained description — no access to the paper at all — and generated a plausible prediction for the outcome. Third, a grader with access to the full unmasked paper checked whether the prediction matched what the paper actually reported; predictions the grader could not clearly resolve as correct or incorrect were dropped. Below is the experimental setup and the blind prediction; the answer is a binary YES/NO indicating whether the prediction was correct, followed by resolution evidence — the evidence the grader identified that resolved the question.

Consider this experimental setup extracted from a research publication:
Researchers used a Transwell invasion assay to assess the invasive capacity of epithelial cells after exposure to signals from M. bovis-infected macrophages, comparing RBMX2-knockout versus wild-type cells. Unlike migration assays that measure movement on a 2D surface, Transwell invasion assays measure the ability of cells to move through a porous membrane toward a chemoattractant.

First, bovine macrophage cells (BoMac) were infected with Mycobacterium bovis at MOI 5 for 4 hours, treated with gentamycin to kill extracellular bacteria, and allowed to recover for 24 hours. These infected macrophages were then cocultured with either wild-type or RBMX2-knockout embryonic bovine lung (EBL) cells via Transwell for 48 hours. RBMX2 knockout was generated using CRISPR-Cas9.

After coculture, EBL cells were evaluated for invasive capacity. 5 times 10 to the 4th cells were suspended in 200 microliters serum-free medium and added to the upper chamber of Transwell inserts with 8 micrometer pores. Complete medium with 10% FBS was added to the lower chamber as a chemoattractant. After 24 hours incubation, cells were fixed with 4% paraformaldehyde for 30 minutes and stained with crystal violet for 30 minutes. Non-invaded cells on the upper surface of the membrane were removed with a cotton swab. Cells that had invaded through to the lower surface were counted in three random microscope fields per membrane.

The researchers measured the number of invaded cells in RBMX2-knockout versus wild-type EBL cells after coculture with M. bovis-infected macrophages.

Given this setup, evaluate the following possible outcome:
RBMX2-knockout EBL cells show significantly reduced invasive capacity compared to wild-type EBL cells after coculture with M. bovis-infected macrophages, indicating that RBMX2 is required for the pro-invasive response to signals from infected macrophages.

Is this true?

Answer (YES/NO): YES